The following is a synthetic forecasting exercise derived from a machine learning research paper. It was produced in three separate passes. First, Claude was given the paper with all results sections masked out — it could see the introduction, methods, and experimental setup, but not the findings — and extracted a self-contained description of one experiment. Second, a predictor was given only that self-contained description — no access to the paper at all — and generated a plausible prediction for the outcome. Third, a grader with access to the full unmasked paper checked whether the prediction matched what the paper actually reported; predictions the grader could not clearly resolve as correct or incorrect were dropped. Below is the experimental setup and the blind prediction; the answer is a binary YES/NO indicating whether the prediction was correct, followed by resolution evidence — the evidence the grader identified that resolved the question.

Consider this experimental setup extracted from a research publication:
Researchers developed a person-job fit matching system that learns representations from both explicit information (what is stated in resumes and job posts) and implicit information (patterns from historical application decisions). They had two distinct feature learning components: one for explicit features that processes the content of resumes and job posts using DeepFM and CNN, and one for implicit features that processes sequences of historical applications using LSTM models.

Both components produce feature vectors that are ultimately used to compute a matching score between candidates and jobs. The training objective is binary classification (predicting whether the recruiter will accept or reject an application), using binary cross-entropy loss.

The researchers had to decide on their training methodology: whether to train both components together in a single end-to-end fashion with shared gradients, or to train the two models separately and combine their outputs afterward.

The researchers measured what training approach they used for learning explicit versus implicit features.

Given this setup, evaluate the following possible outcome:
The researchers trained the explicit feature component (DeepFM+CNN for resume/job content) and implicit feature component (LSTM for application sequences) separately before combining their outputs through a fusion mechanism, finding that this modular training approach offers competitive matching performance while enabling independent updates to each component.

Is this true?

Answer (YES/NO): NO